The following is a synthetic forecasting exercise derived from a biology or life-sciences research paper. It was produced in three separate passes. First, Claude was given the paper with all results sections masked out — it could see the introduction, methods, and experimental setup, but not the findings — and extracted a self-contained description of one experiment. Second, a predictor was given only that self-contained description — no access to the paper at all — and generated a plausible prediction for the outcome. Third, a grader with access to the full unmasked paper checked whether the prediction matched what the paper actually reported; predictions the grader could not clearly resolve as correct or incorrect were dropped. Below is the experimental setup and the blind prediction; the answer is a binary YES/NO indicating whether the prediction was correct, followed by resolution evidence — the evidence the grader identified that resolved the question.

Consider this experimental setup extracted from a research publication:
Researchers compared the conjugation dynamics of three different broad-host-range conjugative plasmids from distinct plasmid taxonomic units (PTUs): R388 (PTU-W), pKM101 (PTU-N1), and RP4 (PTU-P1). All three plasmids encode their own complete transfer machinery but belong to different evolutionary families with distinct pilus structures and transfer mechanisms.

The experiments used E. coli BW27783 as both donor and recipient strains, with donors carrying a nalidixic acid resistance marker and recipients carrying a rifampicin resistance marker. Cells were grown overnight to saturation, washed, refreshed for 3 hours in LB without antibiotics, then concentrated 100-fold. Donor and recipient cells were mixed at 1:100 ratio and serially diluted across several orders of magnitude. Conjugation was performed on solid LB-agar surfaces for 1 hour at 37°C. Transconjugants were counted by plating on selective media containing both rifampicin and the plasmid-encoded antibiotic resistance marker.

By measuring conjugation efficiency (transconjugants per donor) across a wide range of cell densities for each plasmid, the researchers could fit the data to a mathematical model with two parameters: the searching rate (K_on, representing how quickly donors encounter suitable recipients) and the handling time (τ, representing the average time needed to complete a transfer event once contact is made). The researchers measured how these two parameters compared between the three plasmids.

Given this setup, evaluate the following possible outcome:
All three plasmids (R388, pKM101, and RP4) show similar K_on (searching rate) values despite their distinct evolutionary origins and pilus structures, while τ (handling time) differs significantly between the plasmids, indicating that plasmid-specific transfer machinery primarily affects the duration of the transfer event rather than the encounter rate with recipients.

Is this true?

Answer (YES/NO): NO